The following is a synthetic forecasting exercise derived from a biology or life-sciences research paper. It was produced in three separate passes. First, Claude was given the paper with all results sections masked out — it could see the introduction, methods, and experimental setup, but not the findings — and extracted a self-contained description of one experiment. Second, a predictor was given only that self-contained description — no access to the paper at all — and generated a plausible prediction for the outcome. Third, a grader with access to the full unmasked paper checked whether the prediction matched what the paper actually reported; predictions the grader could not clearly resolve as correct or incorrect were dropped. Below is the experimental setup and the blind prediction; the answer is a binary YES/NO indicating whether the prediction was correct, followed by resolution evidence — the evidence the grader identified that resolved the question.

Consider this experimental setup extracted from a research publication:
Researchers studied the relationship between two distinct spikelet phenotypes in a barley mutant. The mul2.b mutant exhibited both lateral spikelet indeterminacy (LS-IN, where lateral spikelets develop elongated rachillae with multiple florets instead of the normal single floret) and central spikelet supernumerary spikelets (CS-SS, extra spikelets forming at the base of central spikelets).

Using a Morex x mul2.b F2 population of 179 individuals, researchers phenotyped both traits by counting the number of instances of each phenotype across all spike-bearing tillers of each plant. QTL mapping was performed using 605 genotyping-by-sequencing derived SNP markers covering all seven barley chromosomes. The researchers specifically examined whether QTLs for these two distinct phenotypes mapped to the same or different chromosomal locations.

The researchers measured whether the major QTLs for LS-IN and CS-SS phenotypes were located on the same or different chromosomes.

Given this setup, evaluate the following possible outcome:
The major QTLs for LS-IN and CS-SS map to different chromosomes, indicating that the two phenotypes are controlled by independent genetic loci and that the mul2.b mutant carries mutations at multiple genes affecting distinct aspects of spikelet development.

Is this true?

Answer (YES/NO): NO